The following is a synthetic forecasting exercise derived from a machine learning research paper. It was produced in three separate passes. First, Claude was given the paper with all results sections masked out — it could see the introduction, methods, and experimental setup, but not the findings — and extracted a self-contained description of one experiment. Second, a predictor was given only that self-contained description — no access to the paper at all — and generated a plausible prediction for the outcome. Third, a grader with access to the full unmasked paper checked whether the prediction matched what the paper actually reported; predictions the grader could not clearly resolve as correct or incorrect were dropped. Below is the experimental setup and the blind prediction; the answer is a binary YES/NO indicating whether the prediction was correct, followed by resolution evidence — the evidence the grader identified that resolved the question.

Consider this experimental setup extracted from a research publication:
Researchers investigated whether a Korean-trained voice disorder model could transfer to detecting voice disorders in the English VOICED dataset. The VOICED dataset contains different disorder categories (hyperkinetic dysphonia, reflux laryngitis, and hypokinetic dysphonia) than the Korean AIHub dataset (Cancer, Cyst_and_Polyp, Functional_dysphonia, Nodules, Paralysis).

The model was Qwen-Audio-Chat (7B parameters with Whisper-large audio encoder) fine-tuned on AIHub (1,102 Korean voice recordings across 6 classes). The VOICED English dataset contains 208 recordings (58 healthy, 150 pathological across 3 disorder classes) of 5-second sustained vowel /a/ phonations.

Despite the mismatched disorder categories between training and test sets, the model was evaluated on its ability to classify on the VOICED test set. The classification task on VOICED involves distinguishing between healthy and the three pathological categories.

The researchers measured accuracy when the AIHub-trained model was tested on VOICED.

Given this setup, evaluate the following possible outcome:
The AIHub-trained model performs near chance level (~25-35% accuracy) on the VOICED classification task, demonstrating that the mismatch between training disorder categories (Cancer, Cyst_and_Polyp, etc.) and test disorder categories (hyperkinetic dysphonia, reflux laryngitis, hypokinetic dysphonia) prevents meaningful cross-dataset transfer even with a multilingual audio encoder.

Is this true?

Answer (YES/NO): NO